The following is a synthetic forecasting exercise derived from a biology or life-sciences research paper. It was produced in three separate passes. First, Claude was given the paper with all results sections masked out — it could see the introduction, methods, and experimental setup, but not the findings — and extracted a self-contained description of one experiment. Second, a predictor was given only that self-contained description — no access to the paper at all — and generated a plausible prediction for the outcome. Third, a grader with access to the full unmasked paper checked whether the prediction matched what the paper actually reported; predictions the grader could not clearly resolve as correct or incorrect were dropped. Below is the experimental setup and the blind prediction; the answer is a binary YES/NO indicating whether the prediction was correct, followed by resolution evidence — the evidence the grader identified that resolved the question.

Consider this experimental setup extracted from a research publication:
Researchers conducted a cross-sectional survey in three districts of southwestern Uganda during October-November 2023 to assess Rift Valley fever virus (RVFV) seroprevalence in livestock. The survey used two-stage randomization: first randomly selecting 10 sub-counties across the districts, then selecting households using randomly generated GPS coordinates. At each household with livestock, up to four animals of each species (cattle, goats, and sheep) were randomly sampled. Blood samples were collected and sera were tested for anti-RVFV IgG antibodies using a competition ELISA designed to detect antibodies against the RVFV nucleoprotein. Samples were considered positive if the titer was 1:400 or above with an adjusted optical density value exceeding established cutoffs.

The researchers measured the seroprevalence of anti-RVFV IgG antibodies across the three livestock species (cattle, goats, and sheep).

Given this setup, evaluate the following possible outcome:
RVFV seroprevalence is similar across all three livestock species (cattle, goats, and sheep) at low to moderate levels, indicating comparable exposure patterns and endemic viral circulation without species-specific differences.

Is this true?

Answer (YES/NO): NO